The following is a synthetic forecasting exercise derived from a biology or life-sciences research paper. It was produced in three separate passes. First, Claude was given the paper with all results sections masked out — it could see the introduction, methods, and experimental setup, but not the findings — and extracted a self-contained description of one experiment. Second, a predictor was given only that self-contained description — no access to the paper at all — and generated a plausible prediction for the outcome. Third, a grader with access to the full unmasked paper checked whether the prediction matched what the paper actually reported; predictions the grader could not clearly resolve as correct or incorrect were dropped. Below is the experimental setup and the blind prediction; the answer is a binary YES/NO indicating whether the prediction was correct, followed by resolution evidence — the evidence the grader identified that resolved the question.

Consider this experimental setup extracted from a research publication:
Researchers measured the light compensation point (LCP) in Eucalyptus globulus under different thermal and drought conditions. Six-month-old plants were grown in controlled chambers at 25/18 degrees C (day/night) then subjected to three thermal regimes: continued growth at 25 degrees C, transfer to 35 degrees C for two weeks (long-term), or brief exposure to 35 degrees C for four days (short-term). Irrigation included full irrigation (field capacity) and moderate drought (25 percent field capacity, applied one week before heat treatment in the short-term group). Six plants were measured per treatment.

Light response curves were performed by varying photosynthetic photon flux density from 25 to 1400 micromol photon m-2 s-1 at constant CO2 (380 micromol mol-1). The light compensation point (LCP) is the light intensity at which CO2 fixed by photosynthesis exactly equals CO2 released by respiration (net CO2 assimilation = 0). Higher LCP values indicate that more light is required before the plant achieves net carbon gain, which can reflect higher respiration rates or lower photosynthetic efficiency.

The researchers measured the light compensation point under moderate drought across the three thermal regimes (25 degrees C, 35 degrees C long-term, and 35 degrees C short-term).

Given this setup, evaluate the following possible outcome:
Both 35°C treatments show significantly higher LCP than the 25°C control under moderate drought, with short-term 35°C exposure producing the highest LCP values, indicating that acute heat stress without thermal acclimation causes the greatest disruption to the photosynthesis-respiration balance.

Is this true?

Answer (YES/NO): NO